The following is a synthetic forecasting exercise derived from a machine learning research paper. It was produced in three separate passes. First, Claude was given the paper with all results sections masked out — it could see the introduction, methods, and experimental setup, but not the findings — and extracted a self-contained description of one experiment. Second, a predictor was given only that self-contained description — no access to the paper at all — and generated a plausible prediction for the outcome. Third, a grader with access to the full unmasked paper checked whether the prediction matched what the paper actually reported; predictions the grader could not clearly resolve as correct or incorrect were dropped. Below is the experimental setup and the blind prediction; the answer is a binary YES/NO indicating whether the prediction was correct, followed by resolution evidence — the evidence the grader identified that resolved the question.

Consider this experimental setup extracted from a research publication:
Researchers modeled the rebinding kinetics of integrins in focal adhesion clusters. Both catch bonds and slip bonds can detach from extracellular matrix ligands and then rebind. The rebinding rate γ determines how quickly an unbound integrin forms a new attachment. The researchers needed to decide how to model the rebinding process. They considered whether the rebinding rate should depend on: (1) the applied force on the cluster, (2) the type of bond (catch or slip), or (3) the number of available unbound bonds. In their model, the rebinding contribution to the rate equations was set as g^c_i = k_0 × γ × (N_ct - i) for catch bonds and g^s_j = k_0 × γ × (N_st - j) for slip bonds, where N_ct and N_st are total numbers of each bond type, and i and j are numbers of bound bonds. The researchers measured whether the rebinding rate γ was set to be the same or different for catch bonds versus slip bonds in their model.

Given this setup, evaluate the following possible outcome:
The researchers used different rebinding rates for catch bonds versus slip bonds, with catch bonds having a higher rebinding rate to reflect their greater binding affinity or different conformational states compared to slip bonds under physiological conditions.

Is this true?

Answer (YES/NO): NO